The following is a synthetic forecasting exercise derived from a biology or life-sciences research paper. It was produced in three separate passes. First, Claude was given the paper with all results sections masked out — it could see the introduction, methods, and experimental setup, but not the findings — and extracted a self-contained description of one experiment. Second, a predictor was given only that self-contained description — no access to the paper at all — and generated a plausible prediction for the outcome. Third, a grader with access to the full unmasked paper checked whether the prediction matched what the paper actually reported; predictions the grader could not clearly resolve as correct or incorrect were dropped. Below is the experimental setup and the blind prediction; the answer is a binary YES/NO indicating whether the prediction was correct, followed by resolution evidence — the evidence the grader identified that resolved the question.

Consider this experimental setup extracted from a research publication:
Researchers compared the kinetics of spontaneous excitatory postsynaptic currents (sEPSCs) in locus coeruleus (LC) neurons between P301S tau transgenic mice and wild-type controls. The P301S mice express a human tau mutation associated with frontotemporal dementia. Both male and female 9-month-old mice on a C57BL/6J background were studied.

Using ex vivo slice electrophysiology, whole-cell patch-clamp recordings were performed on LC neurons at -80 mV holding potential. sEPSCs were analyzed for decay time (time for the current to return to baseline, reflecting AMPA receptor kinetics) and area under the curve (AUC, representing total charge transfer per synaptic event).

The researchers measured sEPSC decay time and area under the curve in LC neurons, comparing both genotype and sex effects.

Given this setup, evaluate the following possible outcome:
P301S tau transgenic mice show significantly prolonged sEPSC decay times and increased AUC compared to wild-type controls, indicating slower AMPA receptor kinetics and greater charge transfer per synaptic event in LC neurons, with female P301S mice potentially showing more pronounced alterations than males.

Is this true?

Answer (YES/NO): NO